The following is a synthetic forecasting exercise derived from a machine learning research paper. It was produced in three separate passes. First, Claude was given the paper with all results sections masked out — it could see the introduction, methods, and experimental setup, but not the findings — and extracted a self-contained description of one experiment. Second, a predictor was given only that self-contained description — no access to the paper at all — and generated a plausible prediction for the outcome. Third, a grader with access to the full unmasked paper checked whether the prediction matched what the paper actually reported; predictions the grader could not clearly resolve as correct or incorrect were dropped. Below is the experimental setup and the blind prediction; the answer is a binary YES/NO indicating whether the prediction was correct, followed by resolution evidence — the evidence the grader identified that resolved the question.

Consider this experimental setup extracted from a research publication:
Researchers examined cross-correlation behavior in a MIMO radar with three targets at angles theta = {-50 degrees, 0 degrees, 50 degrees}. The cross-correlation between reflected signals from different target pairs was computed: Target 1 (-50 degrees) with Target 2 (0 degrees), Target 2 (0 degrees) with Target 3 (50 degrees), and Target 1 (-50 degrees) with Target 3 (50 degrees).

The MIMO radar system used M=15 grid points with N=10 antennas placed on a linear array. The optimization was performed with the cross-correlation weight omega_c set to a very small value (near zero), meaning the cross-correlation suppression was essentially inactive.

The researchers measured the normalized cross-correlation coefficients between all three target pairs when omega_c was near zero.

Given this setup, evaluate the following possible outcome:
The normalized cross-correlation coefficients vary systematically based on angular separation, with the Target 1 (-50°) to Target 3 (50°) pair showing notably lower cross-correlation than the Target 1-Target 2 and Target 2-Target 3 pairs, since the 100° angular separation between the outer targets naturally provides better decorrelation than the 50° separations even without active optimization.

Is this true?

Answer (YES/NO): NO